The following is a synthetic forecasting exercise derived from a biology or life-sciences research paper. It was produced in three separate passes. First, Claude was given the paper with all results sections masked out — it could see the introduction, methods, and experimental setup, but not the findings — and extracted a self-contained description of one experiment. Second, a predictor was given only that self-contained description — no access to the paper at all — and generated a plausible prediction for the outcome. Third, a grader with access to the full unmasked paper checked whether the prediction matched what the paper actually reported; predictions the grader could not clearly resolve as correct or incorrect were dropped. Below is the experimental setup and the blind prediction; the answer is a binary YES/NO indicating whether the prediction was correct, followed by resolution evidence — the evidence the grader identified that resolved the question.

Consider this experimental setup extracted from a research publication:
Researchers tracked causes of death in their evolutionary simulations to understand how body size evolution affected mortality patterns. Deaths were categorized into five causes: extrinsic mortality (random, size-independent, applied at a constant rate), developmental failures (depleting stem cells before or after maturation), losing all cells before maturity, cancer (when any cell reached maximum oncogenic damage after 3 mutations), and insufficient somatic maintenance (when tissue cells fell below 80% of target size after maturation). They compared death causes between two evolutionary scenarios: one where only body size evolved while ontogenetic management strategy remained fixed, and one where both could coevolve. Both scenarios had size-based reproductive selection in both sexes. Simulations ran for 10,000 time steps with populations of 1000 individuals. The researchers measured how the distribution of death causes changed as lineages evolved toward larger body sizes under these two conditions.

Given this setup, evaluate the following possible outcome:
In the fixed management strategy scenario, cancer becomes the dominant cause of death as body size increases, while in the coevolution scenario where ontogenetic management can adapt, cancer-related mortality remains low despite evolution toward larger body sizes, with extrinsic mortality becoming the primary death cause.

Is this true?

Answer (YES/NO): NO